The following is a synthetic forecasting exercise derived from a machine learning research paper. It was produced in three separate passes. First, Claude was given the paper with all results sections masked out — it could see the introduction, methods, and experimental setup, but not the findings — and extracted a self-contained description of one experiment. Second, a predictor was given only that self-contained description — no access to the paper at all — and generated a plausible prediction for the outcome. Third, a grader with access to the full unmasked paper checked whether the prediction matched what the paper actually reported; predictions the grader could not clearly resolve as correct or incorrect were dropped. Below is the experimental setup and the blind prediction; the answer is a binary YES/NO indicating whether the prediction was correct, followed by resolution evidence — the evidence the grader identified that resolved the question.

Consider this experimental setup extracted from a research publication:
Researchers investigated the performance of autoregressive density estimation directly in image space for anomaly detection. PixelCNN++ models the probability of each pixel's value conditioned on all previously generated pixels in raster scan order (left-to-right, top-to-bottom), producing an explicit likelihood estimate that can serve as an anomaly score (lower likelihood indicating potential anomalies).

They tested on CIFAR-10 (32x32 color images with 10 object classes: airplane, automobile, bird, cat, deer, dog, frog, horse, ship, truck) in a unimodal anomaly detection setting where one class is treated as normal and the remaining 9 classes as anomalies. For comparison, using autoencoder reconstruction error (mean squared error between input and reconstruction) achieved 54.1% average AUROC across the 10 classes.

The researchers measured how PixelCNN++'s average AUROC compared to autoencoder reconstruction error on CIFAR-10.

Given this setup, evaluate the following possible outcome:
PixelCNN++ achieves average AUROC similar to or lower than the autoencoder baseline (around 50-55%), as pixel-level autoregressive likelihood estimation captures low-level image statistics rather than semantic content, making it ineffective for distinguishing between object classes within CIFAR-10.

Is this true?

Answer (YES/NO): YES